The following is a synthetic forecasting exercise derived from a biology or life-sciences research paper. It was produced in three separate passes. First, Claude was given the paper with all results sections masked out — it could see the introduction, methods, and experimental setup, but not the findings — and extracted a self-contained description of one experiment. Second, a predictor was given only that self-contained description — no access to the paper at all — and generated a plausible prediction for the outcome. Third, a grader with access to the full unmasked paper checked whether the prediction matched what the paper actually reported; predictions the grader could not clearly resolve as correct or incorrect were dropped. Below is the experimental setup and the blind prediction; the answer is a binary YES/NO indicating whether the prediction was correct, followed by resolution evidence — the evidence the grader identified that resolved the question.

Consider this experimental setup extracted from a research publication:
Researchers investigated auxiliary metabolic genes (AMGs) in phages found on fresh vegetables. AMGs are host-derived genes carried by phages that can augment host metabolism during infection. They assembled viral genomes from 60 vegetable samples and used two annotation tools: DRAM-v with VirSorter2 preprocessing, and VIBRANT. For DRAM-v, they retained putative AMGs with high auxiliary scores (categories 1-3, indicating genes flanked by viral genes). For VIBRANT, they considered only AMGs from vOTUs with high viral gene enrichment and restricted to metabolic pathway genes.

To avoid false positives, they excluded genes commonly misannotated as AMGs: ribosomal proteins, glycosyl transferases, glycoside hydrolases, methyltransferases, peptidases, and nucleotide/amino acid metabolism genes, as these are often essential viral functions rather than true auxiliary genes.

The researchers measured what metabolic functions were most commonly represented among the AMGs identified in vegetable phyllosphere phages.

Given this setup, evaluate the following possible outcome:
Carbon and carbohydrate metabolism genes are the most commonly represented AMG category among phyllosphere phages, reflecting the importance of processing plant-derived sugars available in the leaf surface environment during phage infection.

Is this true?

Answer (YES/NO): NO